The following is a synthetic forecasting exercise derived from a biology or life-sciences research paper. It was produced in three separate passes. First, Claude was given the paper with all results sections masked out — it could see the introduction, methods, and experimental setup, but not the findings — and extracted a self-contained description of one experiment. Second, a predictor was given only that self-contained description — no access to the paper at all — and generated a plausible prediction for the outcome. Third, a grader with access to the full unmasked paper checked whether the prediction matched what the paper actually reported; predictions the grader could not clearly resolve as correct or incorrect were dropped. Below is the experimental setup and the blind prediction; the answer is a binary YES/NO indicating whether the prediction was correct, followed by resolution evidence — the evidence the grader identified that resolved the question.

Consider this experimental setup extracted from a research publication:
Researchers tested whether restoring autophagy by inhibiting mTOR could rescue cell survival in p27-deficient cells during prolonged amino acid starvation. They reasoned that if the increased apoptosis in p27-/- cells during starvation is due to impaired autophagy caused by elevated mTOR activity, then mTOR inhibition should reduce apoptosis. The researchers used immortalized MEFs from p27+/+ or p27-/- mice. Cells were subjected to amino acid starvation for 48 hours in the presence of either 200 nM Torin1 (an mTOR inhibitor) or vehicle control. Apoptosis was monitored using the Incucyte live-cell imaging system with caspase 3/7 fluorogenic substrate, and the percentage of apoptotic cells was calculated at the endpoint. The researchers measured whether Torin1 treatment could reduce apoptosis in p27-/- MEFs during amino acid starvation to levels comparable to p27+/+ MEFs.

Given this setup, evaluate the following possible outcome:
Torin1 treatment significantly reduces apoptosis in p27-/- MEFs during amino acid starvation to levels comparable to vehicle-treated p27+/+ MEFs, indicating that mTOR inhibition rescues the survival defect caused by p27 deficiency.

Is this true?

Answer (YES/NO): NO